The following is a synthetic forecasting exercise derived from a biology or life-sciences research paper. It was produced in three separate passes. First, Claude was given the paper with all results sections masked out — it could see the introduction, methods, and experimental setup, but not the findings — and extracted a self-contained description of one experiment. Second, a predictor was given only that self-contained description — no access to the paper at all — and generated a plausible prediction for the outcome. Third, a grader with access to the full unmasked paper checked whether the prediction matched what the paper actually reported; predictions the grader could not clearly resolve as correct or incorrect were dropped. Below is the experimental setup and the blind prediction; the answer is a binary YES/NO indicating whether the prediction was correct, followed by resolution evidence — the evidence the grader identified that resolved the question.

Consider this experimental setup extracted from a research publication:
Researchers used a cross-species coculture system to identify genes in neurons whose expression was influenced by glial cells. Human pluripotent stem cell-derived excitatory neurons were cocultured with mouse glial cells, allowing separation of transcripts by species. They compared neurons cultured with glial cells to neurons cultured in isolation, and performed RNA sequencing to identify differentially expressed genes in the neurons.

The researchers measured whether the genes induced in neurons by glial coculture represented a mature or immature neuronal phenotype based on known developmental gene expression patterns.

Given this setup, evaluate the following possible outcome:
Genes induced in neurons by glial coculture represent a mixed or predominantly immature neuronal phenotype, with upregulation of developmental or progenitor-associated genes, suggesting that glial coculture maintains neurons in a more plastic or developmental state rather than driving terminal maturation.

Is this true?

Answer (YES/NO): NO